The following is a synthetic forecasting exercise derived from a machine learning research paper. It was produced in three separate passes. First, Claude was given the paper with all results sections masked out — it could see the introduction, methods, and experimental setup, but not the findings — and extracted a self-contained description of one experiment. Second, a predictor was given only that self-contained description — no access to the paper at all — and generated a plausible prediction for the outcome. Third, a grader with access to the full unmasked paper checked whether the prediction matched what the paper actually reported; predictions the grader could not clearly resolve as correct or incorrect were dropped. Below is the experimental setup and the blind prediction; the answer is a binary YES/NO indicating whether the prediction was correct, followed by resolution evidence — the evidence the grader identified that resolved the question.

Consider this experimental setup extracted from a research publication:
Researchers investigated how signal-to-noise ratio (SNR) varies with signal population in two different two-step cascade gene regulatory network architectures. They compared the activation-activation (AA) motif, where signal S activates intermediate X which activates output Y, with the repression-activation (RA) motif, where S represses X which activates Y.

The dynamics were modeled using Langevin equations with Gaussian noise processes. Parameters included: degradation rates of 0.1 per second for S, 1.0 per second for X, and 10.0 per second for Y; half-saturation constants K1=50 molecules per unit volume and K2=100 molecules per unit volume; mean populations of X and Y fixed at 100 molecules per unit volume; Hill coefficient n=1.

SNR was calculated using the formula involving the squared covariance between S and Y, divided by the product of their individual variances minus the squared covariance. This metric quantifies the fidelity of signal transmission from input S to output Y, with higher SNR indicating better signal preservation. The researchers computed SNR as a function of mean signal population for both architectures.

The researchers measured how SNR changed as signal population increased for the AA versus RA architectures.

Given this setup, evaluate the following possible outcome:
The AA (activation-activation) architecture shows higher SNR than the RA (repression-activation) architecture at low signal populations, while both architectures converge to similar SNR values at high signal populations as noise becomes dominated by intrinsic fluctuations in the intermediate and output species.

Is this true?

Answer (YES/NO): NO